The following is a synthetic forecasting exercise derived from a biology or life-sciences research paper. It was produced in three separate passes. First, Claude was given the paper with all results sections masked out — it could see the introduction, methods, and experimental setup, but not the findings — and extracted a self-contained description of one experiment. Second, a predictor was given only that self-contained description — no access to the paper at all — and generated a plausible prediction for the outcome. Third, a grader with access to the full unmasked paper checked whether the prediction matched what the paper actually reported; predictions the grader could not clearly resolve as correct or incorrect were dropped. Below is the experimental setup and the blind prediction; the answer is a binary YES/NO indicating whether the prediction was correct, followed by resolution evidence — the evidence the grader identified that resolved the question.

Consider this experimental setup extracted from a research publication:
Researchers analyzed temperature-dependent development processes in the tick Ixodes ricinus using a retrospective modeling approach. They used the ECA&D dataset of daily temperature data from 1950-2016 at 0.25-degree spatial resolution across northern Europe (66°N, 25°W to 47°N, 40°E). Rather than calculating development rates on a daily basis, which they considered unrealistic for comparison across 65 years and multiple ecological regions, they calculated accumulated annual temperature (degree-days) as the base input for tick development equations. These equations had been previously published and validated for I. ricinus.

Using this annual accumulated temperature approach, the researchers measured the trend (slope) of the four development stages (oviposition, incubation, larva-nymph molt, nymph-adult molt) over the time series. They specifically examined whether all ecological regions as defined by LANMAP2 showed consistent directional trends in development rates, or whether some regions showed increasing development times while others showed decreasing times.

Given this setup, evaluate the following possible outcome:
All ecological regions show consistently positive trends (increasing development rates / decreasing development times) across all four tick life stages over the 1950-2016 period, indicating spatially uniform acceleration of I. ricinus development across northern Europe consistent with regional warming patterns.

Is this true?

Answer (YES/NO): YES